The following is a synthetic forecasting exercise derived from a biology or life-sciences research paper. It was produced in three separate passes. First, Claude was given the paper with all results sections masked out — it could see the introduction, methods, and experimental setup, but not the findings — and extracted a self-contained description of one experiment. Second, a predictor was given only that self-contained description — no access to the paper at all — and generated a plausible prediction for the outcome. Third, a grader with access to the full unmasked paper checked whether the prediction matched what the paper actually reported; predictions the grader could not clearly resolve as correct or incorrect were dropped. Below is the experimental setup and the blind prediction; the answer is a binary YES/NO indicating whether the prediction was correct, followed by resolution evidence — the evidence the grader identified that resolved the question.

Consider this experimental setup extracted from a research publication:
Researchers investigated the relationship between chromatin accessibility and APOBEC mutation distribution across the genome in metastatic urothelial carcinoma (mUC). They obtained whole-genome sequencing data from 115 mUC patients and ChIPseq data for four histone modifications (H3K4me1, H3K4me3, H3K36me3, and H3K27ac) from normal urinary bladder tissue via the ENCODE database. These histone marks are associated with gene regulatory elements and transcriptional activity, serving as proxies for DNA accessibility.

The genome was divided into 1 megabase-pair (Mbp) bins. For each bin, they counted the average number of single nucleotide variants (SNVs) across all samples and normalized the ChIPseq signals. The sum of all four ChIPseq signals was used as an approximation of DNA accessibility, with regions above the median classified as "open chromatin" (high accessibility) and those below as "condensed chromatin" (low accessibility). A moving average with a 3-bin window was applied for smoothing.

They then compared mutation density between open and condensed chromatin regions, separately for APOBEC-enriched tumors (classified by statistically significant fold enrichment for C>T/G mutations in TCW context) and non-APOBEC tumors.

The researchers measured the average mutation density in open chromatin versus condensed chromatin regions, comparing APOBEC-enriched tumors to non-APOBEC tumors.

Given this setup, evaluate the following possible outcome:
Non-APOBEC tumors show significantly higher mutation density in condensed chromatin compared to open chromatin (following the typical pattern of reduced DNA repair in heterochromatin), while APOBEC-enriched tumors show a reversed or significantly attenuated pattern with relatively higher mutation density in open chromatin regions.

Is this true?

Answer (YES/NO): NO